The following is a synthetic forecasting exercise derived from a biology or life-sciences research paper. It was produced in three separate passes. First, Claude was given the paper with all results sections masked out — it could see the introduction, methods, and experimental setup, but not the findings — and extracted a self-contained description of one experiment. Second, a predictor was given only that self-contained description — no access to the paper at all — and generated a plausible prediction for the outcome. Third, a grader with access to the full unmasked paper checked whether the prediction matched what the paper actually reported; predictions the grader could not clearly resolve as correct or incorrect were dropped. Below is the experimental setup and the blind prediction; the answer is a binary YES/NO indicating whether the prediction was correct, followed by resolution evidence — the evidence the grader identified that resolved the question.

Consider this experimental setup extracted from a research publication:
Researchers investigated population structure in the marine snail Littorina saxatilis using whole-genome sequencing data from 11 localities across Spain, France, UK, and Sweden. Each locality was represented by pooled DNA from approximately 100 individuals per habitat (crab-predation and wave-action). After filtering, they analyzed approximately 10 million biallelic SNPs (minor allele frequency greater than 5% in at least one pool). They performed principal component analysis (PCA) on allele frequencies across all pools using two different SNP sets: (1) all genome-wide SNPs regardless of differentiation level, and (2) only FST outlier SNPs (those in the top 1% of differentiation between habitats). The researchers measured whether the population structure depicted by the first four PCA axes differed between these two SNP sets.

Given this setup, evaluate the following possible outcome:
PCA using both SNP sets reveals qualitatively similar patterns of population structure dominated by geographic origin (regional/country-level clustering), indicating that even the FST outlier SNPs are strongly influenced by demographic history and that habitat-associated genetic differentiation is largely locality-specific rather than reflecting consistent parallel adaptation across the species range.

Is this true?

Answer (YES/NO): YES